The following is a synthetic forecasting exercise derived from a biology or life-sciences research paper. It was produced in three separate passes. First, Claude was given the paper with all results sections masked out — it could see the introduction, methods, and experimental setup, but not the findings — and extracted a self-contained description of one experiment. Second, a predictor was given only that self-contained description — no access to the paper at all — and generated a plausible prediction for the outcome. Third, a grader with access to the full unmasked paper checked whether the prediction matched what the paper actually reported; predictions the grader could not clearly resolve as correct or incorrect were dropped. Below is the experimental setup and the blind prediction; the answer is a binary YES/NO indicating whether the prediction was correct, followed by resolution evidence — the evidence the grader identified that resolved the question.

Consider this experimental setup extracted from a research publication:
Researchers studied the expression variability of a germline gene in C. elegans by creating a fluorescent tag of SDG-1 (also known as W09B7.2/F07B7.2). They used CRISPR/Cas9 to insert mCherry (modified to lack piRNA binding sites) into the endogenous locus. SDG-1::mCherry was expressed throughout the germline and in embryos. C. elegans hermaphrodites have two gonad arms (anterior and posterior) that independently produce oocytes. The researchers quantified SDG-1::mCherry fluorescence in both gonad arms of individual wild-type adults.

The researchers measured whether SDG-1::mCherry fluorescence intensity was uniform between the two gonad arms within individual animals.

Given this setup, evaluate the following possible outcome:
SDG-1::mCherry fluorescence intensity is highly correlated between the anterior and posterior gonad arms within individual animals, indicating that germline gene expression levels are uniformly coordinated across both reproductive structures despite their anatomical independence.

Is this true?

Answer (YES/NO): NO